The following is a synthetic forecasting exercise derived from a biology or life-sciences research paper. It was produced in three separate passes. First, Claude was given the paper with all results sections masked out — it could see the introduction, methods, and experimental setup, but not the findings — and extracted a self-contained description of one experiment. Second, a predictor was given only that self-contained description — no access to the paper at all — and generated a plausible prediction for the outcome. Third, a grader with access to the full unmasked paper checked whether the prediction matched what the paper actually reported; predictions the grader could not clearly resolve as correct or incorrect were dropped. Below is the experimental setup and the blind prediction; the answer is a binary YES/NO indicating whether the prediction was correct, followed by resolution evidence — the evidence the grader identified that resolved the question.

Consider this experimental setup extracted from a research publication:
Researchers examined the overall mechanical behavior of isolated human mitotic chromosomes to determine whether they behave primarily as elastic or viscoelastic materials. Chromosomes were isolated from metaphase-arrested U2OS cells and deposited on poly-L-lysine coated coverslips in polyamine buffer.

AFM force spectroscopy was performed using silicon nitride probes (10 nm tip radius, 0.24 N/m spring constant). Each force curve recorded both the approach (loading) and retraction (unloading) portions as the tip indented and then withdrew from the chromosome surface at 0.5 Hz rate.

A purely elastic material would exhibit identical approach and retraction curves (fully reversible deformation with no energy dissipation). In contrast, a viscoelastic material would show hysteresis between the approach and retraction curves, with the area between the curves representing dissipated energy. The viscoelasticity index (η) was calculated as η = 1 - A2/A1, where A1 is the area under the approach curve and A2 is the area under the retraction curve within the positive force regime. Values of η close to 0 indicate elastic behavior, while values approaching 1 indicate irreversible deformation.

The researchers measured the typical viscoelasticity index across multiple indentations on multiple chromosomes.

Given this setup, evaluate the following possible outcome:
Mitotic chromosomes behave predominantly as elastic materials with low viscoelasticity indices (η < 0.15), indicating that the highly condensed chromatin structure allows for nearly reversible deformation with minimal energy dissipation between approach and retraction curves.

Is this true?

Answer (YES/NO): NO